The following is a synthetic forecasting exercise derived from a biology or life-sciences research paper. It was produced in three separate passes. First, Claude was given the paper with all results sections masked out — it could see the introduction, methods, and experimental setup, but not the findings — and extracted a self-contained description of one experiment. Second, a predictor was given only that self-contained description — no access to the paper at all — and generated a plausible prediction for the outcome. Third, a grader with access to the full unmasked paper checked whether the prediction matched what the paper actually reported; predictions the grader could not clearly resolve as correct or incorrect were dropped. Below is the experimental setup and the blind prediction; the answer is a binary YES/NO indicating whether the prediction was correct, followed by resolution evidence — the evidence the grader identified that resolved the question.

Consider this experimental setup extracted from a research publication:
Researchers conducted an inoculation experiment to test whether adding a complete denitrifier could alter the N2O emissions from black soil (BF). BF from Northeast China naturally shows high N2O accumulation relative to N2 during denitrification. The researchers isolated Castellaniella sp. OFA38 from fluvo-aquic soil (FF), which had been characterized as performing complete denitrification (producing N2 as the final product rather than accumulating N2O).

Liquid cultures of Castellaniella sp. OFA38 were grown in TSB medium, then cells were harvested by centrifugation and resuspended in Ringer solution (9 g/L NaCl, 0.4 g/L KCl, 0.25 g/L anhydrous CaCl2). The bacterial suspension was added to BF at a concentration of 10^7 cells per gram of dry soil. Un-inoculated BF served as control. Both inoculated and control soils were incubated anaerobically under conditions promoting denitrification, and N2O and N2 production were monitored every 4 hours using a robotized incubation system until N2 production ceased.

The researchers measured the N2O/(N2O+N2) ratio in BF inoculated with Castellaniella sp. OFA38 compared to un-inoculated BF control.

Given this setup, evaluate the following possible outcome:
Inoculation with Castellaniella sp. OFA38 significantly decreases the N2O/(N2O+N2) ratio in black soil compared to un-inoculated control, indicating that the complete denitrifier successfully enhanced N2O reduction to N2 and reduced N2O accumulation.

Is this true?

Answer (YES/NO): YES